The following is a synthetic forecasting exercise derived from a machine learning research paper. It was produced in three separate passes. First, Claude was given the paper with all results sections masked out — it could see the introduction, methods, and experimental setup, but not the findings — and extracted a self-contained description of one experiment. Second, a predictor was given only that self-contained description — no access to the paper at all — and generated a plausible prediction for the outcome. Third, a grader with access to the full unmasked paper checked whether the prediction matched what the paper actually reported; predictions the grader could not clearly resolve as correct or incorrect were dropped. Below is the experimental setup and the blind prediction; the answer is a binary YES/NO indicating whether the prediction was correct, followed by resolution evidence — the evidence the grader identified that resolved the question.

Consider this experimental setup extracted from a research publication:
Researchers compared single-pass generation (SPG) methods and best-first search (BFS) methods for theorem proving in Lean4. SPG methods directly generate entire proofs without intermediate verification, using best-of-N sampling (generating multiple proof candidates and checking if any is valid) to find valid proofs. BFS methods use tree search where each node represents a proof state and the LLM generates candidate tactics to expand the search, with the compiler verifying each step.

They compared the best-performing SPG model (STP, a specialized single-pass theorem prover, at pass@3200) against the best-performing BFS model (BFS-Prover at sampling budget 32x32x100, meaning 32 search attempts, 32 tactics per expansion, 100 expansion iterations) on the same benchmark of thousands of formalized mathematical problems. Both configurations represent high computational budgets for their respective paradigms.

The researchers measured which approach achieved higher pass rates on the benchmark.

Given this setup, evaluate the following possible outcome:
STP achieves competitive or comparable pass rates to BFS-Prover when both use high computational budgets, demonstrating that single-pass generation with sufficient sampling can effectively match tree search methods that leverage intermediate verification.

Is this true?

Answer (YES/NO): NO